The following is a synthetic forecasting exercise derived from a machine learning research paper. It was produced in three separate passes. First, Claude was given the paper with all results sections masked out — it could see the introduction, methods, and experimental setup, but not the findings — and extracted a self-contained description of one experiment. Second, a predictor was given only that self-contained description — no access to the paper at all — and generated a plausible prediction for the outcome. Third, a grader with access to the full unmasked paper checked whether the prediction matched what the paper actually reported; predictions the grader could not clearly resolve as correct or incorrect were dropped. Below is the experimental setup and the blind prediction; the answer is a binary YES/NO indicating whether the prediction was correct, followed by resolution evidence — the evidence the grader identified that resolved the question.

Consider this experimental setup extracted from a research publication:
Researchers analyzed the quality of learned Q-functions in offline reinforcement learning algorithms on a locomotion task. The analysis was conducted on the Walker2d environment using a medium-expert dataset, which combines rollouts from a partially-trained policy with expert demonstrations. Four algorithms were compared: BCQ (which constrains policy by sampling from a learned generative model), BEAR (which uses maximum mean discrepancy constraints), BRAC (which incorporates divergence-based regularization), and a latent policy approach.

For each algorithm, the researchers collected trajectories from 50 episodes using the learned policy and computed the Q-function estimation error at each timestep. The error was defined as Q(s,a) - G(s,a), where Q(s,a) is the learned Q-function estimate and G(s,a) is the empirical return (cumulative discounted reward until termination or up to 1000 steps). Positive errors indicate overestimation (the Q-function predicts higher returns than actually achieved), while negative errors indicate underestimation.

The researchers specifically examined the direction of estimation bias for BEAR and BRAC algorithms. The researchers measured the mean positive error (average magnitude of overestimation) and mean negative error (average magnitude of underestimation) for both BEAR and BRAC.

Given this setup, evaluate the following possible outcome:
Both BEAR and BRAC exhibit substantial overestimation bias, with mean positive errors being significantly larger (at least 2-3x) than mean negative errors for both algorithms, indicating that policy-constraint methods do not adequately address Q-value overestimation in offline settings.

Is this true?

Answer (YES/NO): NO